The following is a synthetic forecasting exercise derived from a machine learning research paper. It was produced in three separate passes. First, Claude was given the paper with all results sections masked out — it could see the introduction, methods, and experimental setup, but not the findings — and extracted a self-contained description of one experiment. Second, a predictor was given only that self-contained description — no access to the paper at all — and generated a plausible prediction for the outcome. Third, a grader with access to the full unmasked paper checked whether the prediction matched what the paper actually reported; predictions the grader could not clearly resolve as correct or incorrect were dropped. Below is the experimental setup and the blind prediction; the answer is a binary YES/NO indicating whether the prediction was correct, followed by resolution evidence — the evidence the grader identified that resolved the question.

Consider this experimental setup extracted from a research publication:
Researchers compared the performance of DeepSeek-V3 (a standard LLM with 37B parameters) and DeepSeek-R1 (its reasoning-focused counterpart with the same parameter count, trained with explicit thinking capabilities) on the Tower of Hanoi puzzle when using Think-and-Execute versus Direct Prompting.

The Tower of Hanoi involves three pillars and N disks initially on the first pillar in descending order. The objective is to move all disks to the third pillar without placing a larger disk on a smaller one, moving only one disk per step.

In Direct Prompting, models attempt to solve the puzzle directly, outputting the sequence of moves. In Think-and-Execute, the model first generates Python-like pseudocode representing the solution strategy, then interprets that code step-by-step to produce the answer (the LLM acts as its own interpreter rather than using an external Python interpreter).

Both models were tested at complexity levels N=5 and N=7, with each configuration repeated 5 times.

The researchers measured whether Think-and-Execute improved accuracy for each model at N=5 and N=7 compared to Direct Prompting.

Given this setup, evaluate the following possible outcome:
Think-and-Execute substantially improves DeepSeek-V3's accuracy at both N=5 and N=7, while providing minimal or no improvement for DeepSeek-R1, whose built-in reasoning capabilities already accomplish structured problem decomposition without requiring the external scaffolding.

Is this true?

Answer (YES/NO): NO